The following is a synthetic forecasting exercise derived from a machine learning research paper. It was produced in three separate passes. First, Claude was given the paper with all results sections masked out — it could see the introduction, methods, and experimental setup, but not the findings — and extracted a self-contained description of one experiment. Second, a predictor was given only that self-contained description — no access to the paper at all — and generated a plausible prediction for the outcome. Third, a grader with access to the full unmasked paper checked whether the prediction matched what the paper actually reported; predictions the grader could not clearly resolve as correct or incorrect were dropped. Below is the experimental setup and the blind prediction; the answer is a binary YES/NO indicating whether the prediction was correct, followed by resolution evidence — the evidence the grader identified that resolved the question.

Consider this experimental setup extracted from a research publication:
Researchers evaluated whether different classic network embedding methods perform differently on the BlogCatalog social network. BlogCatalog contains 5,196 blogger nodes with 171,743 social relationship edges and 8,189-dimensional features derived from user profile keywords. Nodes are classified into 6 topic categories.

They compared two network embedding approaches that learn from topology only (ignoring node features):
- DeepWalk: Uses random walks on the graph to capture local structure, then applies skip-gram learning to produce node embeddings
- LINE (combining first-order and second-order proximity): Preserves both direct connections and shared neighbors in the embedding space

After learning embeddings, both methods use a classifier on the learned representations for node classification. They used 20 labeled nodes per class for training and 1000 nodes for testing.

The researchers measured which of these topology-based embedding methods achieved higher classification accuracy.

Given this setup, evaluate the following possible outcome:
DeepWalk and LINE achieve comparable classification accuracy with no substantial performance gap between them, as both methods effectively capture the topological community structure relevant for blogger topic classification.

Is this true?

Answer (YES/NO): NO